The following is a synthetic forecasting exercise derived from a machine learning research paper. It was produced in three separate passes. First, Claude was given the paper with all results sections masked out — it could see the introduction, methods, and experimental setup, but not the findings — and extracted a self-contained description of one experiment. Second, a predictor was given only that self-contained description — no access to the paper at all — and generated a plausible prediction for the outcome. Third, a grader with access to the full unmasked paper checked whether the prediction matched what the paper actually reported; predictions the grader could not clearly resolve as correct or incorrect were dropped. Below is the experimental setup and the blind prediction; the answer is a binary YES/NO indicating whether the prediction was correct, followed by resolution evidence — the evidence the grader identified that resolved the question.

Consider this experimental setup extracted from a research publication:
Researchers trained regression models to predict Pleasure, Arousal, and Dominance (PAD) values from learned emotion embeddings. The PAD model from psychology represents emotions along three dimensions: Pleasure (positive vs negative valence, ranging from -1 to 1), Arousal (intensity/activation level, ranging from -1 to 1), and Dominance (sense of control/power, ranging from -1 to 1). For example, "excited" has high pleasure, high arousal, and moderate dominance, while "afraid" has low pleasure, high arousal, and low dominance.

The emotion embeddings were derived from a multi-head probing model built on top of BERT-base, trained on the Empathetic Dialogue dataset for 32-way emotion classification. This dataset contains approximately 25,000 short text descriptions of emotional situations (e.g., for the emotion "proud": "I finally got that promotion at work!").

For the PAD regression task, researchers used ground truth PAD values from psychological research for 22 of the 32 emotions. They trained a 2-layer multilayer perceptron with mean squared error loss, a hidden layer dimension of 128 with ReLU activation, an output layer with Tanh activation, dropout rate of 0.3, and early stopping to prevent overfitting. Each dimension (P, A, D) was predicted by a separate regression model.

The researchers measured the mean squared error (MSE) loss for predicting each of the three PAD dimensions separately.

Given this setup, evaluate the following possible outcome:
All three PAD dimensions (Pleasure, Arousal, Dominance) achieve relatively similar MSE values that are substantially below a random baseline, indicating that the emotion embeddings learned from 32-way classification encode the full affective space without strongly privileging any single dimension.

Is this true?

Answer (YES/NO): NO